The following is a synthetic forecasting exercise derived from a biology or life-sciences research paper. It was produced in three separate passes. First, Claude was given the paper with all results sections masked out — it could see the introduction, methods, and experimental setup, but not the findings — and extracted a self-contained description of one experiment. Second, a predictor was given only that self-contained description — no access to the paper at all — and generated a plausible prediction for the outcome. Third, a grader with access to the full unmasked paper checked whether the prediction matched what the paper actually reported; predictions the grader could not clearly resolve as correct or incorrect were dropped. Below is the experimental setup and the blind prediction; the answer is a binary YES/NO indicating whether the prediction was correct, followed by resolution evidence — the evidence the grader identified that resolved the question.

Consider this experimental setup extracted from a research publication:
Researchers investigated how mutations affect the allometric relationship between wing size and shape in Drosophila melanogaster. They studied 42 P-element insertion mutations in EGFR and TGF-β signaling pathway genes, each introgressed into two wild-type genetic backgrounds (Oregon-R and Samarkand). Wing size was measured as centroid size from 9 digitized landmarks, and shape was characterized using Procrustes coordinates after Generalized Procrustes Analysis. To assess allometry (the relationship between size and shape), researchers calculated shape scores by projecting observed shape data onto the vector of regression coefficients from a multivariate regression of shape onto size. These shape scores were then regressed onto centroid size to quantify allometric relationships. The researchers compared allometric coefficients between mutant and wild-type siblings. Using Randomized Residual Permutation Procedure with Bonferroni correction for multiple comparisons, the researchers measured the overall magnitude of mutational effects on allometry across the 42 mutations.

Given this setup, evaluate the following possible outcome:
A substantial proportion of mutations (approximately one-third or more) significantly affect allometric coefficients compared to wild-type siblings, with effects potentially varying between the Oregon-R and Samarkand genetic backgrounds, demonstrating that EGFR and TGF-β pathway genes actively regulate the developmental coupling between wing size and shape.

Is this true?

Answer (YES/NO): NO